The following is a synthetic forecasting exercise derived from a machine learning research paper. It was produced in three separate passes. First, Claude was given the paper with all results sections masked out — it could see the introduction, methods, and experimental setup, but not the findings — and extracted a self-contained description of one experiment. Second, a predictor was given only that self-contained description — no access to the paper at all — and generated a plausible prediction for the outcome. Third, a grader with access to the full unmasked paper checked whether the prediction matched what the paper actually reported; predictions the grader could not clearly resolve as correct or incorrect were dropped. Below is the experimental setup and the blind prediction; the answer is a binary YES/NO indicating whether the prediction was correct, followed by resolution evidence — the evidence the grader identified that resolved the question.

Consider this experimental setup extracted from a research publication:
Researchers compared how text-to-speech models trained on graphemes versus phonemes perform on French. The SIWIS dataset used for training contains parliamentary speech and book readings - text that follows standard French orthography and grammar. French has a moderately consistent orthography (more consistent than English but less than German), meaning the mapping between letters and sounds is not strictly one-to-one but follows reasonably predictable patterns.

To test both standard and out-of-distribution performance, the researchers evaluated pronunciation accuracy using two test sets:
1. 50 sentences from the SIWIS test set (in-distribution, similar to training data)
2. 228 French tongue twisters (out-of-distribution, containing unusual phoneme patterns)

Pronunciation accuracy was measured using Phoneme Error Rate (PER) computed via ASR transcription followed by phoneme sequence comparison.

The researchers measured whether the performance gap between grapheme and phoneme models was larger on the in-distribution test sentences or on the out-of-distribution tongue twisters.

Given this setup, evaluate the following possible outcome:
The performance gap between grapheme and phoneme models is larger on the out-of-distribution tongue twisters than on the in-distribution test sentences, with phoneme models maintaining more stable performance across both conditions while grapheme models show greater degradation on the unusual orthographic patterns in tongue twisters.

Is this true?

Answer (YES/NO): NO